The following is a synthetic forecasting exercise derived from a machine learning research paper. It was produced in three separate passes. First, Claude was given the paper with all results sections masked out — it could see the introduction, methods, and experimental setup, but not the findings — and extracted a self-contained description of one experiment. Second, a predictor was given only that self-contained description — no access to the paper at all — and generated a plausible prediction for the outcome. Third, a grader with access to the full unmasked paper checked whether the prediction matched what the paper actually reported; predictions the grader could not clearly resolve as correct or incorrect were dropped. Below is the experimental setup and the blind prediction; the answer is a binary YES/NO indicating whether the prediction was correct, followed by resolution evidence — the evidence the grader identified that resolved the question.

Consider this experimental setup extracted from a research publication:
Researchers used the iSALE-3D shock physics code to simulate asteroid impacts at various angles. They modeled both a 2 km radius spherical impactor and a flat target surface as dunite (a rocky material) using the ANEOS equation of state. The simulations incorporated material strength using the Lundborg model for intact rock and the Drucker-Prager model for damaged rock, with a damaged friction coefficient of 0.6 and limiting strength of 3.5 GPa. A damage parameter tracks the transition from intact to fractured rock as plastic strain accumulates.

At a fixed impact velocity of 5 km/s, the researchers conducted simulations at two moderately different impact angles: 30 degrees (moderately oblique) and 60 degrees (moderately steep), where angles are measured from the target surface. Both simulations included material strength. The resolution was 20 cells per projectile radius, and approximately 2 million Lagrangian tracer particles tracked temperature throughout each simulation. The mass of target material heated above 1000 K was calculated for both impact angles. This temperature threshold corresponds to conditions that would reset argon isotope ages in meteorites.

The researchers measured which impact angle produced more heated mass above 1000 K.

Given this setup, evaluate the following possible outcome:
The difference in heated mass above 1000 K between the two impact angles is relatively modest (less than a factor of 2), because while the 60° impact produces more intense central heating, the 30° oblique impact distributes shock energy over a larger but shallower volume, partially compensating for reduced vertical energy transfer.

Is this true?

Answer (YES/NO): NO